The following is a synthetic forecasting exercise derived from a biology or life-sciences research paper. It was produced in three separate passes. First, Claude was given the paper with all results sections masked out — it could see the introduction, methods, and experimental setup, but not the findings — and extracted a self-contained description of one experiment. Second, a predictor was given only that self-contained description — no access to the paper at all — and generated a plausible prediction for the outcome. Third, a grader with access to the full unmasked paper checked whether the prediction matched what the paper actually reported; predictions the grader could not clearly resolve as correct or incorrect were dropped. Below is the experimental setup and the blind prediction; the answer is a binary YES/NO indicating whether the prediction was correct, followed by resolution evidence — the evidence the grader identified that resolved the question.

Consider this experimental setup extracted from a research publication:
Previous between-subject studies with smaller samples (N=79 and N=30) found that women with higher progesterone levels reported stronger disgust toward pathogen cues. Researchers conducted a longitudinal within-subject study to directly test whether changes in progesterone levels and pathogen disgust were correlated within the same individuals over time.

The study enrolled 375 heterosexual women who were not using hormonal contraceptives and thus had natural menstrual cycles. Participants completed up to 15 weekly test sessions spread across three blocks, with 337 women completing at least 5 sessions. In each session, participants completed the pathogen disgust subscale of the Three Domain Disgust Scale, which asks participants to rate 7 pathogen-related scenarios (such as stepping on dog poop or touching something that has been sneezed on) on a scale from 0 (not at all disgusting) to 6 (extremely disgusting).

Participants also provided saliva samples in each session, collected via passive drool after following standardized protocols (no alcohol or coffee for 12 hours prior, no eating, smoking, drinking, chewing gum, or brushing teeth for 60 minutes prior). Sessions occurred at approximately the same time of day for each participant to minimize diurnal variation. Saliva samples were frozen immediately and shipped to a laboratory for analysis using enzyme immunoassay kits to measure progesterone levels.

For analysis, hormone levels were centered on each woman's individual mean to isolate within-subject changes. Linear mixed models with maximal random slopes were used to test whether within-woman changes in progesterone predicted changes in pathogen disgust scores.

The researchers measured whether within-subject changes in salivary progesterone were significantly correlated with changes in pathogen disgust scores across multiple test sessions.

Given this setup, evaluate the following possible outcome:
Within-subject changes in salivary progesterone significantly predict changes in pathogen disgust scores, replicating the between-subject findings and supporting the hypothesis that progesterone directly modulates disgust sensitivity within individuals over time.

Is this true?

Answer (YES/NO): NO